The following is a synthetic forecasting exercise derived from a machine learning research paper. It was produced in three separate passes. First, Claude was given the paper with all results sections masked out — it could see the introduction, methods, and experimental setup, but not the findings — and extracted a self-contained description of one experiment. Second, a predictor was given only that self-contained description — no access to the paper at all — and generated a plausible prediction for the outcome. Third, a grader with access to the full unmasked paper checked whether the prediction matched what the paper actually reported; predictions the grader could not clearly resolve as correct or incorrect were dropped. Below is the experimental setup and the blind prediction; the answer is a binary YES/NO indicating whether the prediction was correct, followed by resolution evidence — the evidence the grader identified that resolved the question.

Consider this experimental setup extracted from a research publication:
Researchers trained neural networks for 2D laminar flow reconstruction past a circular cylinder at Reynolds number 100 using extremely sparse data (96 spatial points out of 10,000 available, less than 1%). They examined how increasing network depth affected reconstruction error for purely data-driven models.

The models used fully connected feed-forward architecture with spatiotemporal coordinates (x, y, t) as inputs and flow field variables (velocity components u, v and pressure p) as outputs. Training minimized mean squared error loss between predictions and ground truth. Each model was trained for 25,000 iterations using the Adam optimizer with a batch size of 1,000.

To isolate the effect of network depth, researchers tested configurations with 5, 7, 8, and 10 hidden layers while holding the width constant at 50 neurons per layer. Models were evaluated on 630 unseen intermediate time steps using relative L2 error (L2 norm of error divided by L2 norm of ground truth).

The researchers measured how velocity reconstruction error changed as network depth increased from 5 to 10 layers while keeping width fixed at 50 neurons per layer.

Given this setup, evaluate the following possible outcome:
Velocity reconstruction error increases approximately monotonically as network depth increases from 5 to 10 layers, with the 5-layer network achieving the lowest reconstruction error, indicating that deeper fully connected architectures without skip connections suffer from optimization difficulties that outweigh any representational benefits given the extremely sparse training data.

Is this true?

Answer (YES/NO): YES